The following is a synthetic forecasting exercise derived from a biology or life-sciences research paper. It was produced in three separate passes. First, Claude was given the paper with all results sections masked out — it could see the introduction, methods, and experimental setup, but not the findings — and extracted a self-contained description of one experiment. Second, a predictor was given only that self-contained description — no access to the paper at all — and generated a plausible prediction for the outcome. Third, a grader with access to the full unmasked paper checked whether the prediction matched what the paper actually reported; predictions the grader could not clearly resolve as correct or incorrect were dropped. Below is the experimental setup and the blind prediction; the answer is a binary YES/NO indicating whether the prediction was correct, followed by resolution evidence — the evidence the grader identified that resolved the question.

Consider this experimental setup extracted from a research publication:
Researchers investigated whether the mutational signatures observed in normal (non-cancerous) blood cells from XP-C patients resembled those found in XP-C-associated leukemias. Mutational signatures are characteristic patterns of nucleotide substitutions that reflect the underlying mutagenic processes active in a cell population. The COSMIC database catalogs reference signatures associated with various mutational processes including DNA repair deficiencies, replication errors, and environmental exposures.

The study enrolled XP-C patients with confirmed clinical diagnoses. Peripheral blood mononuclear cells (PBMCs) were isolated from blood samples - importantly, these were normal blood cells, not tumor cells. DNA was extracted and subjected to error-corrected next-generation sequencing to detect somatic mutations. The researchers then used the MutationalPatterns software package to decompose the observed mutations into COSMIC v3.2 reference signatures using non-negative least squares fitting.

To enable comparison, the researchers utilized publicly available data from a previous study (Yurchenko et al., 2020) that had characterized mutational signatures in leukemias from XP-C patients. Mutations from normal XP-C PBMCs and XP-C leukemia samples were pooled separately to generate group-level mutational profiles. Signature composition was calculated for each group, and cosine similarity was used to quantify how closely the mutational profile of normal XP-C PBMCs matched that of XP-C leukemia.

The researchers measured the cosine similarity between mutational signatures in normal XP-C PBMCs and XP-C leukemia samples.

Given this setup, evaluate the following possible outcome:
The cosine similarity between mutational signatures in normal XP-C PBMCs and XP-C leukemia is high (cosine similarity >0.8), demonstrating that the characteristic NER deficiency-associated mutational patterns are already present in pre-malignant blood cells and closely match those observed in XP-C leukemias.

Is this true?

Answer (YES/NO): YES